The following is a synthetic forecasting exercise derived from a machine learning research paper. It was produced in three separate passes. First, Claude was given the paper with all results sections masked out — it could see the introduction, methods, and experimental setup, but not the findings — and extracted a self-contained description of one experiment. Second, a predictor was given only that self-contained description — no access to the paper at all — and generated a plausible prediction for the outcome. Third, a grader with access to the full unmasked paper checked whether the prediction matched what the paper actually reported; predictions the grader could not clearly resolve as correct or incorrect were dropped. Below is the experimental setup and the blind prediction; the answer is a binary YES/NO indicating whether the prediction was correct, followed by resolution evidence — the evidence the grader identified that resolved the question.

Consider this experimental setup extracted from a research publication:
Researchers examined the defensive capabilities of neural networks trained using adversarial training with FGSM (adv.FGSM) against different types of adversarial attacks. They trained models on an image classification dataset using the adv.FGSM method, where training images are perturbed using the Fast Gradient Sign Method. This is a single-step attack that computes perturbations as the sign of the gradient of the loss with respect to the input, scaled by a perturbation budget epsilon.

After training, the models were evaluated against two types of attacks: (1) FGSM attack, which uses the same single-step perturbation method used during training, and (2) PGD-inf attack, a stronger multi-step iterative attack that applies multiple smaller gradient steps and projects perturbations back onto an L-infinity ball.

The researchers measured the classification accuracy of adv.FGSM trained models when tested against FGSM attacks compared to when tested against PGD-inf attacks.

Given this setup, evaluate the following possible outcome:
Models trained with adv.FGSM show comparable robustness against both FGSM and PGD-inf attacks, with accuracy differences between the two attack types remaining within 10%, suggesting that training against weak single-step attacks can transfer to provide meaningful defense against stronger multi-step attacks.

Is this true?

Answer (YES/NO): NO